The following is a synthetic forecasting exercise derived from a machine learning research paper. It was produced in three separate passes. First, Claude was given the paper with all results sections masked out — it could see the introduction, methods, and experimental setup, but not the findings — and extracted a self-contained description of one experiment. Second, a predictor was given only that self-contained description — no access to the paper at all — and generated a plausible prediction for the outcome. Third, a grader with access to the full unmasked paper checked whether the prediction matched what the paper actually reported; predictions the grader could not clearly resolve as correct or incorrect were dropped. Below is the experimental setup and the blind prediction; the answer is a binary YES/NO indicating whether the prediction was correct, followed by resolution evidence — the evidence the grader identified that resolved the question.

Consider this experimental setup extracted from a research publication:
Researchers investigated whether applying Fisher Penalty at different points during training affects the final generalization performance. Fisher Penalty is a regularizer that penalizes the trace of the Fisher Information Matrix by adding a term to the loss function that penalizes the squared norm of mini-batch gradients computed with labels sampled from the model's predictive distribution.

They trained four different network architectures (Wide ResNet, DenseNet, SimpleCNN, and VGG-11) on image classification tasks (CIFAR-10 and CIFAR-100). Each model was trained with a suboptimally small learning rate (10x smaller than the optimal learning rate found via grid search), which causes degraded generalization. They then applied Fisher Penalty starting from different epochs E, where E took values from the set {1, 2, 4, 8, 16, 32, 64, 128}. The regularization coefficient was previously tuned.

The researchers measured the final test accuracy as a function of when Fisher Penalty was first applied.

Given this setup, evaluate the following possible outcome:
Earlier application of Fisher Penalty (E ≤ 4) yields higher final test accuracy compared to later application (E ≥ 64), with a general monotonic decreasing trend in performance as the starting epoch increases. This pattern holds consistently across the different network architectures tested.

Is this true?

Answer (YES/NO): NO